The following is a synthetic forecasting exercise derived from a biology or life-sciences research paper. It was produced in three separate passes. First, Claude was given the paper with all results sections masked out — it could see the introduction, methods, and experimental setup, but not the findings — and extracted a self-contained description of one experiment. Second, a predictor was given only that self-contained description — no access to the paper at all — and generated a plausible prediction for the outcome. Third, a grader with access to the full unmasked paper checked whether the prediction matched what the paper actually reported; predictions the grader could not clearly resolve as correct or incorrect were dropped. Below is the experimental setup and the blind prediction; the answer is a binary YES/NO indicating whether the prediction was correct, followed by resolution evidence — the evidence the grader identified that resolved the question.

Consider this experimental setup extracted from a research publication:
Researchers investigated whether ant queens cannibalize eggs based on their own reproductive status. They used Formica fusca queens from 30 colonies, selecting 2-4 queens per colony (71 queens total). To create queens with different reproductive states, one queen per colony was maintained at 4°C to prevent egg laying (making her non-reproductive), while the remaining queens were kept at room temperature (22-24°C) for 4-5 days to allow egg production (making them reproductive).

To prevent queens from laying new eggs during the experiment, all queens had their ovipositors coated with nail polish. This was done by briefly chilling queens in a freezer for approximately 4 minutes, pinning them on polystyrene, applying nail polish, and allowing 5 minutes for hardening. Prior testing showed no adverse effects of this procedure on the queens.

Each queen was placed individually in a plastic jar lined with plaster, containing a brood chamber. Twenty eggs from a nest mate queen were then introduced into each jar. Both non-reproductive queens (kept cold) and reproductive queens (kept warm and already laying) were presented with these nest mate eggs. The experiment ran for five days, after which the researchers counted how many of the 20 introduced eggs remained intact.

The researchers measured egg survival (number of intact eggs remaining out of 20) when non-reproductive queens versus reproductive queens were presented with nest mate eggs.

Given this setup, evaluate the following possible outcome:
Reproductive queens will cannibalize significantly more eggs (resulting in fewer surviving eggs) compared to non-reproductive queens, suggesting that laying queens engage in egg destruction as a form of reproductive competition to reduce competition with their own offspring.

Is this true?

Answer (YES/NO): NO